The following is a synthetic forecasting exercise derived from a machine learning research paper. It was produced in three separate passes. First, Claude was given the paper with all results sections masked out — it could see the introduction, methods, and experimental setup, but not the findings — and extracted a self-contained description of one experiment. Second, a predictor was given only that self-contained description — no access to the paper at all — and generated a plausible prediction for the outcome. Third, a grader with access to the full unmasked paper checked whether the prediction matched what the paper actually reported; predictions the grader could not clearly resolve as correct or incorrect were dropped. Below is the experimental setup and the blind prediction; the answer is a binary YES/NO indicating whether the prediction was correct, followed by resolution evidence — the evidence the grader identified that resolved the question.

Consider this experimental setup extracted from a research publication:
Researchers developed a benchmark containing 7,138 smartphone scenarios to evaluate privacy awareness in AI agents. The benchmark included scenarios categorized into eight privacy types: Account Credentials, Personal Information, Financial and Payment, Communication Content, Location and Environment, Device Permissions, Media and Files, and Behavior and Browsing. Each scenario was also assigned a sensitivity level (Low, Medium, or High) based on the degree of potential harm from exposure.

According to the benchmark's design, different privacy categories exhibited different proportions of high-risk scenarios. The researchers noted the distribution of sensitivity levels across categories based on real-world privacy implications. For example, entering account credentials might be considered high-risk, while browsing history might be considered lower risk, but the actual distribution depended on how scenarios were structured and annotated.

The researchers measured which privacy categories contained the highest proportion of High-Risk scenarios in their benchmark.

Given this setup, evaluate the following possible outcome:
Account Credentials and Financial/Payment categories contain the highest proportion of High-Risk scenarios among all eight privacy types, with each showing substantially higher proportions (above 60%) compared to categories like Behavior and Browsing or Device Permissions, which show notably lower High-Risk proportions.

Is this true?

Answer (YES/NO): NO